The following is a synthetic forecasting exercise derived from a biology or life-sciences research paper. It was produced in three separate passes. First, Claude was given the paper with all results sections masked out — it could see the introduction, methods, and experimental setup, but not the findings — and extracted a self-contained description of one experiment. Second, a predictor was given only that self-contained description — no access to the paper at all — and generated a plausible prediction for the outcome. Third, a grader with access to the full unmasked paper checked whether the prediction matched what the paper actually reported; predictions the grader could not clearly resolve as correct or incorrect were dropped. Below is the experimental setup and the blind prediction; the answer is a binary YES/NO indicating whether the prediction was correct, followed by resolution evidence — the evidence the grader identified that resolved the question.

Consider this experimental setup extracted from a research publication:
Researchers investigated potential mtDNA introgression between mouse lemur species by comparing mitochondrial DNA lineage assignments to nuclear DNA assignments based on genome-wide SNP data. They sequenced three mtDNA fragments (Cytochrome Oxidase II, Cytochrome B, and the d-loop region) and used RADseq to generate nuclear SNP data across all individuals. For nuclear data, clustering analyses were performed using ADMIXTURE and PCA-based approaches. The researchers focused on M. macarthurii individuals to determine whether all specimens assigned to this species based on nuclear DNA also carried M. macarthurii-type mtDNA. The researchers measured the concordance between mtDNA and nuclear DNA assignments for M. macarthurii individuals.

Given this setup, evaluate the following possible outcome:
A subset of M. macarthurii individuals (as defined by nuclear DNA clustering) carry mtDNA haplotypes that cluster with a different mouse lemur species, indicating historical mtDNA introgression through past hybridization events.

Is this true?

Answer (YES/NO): YES